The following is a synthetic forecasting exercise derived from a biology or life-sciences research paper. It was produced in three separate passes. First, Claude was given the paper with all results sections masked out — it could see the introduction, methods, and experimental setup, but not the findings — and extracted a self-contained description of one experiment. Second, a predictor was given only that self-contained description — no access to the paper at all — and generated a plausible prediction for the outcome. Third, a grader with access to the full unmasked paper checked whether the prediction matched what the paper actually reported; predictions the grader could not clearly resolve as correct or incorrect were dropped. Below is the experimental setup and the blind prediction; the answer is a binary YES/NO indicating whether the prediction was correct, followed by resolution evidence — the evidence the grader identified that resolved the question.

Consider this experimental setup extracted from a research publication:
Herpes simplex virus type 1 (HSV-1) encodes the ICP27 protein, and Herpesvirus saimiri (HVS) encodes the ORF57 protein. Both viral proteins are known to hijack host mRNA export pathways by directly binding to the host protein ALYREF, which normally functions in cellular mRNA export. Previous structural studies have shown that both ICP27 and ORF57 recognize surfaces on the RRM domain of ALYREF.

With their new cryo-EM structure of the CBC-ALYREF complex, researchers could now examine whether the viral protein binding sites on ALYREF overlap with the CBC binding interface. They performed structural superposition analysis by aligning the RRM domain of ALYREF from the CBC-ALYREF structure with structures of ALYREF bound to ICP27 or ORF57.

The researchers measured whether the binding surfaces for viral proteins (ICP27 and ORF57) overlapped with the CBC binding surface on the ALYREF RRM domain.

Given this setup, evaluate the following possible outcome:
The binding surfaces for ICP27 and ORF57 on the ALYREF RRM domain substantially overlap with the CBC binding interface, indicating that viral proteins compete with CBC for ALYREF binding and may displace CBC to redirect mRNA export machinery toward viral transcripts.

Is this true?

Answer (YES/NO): YES